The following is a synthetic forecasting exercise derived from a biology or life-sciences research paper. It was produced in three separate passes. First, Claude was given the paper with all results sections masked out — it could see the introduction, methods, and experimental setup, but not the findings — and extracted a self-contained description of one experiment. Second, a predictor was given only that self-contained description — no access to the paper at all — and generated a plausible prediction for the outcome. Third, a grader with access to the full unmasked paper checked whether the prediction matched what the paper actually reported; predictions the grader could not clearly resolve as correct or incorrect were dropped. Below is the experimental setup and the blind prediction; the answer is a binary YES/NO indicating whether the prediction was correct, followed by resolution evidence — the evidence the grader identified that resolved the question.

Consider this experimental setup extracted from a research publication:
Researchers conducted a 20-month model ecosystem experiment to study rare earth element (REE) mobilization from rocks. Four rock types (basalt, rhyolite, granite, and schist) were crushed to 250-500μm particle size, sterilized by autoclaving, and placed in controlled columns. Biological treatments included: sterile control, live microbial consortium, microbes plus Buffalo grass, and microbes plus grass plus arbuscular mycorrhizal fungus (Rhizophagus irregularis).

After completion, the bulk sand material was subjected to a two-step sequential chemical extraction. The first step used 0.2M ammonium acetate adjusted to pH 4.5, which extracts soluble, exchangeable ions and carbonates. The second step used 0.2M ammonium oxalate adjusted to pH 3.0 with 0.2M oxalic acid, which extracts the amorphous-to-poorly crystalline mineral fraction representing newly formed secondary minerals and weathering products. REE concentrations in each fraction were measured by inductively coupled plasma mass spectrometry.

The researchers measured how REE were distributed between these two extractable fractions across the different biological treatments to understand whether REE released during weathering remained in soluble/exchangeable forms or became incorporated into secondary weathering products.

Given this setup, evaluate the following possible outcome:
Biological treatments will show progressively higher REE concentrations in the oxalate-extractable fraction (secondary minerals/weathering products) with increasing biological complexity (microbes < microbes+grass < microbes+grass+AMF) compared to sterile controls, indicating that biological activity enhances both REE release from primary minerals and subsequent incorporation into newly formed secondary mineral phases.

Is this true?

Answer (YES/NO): NO